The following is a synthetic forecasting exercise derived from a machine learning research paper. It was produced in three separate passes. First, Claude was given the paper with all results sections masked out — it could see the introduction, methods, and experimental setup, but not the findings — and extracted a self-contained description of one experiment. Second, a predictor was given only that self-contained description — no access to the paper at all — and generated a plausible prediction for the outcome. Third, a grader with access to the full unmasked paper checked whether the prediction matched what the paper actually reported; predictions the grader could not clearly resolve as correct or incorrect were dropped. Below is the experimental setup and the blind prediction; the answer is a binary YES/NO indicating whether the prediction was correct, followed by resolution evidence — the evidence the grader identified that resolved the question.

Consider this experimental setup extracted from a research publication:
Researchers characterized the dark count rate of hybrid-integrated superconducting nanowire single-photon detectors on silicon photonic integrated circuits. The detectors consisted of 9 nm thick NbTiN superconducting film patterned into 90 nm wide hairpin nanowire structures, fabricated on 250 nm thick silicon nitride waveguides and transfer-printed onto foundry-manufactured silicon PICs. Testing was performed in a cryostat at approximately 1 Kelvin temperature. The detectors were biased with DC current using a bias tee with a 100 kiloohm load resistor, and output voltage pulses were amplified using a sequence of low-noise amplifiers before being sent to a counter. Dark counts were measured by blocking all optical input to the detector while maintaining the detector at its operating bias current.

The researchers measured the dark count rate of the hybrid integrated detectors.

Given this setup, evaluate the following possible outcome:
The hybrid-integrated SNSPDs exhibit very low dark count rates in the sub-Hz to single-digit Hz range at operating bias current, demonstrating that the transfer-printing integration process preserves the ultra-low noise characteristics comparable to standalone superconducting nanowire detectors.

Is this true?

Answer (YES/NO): NO